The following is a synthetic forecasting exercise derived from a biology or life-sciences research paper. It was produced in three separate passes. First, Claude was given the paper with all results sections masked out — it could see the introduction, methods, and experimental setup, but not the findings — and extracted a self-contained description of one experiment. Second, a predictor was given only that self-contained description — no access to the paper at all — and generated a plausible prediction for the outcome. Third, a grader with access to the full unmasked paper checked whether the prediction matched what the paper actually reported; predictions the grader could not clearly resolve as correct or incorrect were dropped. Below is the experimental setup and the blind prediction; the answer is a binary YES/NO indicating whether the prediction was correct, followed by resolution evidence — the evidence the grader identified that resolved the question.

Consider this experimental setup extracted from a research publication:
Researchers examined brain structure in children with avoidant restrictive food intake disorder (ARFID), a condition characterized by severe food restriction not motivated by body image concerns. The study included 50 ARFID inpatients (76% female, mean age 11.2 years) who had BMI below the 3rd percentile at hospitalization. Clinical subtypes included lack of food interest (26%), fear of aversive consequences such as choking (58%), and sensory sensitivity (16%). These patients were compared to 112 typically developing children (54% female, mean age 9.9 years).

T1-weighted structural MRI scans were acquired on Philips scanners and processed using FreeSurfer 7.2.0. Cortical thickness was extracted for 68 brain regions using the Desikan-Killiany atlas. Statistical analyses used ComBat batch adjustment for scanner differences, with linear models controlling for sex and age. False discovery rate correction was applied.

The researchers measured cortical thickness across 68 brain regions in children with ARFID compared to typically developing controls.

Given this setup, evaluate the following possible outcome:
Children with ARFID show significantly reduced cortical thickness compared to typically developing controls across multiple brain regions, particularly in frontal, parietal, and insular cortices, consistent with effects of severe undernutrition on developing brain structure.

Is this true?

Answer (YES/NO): NO